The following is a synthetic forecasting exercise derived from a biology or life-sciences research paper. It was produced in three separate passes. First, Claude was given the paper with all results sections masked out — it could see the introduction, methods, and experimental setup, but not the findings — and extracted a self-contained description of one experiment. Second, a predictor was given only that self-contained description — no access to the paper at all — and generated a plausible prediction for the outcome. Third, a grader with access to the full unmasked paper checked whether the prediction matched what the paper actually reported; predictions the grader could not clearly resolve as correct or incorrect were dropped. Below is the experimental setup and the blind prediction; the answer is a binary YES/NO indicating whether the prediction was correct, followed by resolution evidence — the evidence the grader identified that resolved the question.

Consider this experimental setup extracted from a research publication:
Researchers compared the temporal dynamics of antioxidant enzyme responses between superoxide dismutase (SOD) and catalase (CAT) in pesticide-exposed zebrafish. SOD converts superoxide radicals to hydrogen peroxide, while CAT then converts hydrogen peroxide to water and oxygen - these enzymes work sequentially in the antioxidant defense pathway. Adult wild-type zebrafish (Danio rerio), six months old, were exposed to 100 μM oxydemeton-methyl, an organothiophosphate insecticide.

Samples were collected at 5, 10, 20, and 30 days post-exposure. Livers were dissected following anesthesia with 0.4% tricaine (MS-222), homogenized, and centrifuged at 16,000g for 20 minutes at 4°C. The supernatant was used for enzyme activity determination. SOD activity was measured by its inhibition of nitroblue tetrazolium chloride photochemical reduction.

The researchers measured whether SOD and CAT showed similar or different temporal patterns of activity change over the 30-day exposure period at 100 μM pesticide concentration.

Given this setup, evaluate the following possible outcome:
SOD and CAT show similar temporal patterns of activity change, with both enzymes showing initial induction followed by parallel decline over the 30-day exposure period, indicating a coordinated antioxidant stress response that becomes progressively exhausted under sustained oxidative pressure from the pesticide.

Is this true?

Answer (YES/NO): NO